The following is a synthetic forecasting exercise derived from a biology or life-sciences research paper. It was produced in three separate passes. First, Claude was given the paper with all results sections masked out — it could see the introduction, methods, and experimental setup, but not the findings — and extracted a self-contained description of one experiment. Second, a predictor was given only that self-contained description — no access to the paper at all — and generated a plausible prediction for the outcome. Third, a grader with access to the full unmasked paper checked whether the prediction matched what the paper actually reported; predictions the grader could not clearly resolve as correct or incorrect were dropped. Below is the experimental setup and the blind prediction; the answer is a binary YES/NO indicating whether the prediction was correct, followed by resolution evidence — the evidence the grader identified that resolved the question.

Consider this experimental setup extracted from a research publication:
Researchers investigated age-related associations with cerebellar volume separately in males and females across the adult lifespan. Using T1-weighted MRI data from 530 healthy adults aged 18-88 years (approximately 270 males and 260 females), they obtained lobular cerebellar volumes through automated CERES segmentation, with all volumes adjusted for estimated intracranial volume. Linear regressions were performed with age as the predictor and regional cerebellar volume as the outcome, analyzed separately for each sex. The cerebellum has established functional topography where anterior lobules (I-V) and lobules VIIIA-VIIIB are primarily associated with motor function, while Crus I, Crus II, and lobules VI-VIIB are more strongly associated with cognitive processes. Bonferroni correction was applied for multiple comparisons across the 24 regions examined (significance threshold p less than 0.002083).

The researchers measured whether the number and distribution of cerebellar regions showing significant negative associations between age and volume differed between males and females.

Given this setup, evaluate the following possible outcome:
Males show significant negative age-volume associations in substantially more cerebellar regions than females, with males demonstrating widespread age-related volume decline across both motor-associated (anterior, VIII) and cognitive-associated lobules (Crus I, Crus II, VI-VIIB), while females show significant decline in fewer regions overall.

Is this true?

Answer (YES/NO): NO